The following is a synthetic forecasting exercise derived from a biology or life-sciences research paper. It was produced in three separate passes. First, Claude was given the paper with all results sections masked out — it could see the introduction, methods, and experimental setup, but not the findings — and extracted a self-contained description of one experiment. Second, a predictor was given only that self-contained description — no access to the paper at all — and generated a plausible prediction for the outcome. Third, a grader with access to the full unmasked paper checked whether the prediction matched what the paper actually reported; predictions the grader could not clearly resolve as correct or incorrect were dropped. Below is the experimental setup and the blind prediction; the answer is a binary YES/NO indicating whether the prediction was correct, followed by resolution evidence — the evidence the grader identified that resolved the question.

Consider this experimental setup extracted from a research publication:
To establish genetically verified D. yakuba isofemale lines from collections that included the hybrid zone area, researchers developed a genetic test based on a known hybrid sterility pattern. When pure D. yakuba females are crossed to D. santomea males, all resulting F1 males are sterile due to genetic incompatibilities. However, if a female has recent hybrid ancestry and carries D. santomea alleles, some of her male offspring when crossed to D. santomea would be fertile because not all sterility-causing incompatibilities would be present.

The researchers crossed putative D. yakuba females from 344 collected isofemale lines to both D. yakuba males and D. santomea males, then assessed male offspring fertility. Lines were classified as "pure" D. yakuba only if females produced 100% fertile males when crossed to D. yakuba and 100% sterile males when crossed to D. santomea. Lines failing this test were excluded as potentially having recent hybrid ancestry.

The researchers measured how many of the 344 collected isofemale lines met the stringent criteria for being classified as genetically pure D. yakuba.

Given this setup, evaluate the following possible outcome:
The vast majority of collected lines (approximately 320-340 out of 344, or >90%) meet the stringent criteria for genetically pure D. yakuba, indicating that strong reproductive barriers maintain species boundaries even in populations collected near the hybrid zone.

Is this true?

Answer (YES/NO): NO